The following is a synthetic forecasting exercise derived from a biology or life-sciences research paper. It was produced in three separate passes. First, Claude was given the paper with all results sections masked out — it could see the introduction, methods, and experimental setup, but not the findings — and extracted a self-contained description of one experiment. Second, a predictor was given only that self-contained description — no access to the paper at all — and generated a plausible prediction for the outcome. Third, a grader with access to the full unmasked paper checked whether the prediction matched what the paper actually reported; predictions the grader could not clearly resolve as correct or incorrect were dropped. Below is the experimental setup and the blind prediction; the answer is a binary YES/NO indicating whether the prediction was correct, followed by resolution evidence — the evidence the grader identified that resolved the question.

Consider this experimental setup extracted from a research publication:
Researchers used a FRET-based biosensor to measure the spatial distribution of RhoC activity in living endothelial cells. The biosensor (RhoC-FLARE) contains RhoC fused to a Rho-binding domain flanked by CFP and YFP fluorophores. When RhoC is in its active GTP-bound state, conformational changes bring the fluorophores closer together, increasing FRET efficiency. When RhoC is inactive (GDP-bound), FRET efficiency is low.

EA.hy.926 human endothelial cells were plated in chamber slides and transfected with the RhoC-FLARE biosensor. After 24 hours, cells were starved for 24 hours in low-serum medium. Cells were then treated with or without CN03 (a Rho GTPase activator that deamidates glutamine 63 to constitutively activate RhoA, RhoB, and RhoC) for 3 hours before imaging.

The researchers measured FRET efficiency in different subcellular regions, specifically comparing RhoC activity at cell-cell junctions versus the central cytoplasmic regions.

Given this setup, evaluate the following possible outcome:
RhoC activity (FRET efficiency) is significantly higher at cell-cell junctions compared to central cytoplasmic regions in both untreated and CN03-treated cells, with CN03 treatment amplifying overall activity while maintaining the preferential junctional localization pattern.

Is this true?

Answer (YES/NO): YES